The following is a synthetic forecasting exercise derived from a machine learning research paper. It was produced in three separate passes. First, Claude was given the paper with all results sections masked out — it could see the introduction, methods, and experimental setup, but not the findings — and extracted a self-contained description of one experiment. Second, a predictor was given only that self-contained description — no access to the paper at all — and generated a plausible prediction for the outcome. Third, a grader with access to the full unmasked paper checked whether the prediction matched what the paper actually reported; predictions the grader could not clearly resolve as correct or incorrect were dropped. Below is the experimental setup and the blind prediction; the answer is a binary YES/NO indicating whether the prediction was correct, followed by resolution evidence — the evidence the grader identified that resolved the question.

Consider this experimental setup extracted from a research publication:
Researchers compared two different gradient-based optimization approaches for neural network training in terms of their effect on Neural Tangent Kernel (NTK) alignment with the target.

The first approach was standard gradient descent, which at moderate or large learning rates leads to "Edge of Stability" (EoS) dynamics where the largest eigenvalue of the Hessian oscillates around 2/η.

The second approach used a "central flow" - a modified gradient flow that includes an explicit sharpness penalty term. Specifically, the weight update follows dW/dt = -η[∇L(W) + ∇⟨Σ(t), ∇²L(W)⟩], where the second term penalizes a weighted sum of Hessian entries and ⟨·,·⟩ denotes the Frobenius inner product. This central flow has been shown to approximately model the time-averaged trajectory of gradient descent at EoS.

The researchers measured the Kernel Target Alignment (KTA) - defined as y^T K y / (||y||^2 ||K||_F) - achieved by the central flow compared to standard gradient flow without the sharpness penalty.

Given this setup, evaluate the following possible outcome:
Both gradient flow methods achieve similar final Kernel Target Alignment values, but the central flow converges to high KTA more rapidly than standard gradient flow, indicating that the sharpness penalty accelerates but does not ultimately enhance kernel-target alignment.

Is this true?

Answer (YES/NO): NO